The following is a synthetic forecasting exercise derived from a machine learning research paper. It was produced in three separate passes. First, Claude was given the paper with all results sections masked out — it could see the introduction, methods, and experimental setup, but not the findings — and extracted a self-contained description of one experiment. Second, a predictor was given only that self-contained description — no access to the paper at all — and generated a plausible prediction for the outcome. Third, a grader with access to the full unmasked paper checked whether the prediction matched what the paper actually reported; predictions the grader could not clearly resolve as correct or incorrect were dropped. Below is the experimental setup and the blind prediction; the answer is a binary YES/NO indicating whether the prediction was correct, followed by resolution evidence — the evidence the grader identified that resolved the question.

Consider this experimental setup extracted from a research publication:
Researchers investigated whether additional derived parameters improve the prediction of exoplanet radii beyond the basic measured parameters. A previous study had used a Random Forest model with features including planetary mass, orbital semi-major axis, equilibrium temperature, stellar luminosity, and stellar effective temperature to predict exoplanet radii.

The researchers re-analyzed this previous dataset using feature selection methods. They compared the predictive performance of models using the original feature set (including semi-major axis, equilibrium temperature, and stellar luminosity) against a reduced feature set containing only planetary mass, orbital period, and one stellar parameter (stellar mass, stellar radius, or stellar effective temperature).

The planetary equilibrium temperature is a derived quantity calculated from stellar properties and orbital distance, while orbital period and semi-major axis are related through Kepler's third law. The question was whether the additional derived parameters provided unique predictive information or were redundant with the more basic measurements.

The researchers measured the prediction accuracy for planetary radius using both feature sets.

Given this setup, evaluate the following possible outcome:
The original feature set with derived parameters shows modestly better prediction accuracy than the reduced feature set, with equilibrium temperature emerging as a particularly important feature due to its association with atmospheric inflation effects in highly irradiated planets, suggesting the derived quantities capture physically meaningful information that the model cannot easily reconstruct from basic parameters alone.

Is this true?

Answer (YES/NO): NO